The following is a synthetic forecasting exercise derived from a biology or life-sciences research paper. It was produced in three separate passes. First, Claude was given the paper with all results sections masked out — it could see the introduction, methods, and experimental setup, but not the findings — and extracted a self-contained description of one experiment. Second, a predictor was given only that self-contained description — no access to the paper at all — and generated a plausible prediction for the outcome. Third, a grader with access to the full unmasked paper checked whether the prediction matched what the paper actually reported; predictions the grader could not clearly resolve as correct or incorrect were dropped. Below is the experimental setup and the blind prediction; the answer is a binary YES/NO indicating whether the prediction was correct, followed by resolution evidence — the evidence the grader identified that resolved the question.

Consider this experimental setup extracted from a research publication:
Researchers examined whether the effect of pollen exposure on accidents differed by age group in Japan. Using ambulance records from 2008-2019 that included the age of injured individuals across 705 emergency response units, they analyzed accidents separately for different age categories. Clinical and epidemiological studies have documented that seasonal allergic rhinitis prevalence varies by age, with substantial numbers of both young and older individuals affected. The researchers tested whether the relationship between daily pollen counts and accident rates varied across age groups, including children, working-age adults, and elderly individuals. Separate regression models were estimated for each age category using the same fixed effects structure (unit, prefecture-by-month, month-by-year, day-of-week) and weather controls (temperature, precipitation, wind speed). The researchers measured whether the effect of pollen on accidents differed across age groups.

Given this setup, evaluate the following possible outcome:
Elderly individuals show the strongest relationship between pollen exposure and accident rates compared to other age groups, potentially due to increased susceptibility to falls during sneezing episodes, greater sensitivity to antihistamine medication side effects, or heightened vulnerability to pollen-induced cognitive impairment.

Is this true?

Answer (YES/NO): YES